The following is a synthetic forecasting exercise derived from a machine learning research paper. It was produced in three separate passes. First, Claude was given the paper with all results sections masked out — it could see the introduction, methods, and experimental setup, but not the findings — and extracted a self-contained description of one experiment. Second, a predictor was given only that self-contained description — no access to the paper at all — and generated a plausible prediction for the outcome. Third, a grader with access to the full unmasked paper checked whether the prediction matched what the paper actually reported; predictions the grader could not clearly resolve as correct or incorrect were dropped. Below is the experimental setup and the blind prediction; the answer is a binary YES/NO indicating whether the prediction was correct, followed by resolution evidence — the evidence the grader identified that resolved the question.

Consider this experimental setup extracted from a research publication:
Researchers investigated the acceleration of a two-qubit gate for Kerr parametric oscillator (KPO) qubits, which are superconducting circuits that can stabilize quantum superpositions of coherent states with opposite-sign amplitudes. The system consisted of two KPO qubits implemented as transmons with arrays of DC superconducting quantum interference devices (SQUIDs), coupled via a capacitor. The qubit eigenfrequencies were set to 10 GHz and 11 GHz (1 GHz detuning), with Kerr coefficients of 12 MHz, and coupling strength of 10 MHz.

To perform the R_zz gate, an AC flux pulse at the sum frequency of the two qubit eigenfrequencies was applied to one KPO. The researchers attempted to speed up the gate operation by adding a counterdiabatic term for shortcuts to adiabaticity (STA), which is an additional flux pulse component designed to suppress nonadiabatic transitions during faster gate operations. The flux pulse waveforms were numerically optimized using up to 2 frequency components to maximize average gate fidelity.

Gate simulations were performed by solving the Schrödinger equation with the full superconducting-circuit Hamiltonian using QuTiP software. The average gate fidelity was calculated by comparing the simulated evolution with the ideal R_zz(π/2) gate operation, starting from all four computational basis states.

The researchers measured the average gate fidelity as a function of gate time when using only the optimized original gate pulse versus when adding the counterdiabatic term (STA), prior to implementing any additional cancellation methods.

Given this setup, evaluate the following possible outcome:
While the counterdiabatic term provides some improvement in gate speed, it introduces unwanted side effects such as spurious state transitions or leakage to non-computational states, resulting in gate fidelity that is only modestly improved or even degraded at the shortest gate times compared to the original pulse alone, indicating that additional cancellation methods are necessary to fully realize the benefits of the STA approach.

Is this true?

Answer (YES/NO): NO